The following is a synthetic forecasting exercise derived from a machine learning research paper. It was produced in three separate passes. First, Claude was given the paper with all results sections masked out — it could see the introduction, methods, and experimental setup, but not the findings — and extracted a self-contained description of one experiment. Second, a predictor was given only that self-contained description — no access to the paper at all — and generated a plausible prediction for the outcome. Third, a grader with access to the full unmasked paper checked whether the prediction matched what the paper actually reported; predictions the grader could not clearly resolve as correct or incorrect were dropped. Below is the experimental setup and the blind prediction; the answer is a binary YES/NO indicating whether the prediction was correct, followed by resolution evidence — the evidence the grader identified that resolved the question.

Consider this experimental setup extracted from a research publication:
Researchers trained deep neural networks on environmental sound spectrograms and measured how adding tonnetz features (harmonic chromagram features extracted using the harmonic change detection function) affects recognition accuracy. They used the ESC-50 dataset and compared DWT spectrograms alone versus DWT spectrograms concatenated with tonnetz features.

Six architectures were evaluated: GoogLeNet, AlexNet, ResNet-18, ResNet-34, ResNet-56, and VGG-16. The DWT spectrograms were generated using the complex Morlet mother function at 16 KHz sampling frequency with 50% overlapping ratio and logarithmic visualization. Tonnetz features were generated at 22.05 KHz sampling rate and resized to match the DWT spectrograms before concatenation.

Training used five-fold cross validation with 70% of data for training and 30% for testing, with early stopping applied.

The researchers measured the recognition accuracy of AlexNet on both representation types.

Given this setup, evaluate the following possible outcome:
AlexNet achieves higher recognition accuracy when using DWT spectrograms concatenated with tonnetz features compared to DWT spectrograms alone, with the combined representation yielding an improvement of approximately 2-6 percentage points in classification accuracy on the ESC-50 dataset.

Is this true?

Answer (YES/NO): YES